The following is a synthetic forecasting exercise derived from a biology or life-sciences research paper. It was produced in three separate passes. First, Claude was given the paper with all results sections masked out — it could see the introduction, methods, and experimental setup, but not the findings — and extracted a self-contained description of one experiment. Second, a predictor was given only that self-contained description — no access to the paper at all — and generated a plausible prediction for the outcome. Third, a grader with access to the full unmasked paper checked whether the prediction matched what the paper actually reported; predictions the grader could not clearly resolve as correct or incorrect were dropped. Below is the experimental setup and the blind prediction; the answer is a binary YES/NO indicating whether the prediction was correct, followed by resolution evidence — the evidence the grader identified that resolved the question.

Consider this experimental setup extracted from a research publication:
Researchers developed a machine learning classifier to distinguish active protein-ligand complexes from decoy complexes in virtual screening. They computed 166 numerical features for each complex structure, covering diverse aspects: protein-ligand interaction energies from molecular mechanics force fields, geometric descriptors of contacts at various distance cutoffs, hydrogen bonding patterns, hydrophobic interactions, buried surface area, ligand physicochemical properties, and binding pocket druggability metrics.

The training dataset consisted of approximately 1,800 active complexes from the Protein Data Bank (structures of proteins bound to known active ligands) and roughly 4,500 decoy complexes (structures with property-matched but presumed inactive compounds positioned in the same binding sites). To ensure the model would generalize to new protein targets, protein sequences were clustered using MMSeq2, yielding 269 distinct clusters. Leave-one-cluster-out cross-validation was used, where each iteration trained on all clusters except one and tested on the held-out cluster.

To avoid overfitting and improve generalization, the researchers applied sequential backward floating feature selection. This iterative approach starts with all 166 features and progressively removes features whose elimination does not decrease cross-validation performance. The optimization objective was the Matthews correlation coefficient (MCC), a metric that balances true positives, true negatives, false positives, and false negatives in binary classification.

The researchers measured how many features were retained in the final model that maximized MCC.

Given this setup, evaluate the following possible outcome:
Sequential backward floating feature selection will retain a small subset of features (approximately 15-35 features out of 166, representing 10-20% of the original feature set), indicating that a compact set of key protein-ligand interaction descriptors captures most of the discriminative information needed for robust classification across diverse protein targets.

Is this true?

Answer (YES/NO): NO